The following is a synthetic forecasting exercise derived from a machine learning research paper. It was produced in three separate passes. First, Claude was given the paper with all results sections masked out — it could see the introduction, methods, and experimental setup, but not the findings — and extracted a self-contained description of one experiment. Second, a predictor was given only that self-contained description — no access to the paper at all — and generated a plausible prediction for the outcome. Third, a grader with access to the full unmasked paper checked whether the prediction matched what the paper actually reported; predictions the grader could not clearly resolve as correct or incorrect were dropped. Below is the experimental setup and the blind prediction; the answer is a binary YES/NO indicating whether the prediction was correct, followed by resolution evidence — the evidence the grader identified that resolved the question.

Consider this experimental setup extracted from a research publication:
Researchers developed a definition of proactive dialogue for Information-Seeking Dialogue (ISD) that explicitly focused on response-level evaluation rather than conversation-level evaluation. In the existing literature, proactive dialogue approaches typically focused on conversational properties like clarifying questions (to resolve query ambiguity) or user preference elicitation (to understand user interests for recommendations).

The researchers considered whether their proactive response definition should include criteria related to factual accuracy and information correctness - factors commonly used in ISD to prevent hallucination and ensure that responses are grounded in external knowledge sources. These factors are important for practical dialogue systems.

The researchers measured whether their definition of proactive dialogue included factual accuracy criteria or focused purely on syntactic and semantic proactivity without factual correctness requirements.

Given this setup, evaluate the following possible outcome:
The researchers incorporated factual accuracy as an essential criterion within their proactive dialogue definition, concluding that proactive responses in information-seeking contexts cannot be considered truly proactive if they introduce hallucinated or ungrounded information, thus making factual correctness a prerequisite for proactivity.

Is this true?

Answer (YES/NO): NO